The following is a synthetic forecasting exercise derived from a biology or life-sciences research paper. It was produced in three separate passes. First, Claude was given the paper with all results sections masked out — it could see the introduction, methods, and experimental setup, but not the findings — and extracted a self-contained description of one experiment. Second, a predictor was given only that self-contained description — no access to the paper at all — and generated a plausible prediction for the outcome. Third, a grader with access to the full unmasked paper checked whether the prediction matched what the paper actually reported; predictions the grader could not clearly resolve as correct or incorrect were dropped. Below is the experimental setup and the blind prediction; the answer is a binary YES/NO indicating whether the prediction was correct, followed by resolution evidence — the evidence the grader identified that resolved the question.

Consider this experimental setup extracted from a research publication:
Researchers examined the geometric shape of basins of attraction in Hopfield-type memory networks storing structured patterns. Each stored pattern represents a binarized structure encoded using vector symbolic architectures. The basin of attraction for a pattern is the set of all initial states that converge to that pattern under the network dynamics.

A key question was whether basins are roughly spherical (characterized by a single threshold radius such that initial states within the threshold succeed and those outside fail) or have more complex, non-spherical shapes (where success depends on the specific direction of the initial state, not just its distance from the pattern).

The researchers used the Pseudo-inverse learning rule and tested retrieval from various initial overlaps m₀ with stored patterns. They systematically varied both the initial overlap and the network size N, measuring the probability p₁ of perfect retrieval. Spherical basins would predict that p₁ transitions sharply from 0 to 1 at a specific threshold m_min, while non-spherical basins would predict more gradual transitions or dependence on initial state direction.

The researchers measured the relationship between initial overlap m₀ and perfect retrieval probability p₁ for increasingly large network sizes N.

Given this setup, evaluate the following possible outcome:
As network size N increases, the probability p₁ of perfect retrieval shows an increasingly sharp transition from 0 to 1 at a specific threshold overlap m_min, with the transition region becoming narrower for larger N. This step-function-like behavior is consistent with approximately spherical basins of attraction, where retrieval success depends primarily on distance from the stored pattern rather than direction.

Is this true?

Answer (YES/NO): YES